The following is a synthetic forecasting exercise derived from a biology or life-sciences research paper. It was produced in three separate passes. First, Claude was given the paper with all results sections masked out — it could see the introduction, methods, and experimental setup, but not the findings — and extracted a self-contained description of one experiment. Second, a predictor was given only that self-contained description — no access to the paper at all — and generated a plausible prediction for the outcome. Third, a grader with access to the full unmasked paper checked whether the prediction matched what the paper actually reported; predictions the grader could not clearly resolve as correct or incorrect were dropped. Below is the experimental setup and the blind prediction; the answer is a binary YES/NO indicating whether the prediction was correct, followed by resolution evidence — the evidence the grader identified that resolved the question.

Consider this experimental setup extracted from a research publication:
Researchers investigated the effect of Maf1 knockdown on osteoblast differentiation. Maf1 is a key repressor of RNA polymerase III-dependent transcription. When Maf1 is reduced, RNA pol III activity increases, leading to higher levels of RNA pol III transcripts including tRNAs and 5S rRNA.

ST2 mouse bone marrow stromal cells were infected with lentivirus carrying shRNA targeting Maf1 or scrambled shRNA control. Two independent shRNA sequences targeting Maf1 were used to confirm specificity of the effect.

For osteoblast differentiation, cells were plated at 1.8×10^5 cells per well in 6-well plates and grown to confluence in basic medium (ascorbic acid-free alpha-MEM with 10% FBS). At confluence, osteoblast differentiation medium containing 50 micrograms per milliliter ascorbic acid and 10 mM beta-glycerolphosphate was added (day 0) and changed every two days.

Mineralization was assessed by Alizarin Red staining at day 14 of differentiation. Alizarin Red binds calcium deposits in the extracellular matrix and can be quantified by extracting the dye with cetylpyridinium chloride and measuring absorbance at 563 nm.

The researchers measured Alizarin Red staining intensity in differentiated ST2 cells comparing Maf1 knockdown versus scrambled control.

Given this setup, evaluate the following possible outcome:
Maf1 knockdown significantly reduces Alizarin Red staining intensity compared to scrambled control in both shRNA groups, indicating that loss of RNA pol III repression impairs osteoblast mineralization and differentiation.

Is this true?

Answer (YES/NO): YES